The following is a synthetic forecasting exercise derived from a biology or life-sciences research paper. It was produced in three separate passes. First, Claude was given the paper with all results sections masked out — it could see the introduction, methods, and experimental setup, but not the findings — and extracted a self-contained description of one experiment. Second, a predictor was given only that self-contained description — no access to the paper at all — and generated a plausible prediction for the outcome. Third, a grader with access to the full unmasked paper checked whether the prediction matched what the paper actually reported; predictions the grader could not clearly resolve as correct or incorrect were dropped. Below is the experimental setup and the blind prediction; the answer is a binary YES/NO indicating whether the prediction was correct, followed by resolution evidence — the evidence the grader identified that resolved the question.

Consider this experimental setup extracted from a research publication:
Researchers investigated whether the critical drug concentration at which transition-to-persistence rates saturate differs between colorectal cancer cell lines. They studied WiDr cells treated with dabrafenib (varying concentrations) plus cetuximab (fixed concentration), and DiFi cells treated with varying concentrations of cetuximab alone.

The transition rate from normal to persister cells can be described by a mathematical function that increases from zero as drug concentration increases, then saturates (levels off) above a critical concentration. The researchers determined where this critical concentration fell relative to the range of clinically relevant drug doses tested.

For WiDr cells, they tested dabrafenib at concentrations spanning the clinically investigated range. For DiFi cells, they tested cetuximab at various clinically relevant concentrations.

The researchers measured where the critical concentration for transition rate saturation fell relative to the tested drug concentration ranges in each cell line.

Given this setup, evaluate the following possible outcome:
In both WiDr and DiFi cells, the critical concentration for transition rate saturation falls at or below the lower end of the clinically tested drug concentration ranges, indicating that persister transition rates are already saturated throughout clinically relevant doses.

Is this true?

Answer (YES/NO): NO